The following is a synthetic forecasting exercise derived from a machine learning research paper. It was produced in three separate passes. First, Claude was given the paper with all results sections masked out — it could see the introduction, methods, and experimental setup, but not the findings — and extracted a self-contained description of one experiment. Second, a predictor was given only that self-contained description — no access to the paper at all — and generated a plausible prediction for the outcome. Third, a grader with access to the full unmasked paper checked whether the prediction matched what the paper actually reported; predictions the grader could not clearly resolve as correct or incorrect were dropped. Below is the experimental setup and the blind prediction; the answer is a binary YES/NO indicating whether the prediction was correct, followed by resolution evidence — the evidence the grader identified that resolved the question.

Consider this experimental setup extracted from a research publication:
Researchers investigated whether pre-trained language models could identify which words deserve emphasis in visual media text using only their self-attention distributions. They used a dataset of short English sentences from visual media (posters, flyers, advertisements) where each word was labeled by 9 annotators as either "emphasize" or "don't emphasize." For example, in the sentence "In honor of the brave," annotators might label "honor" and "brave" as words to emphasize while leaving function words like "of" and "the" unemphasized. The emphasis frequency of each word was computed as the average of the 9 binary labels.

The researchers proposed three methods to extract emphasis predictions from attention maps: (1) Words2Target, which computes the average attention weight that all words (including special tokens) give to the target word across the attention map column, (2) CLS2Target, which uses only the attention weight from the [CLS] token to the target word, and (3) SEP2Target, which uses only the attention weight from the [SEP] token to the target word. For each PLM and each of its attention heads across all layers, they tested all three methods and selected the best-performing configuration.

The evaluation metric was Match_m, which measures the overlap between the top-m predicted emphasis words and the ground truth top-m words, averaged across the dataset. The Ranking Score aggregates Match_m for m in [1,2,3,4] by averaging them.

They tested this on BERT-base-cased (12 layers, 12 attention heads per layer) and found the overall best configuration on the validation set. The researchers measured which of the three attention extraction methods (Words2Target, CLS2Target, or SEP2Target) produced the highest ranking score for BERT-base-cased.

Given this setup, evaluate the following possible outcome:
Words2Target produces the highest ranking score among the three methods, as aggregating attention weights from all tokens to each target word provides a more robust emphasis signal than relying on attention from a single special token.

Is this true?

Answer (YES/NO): YES